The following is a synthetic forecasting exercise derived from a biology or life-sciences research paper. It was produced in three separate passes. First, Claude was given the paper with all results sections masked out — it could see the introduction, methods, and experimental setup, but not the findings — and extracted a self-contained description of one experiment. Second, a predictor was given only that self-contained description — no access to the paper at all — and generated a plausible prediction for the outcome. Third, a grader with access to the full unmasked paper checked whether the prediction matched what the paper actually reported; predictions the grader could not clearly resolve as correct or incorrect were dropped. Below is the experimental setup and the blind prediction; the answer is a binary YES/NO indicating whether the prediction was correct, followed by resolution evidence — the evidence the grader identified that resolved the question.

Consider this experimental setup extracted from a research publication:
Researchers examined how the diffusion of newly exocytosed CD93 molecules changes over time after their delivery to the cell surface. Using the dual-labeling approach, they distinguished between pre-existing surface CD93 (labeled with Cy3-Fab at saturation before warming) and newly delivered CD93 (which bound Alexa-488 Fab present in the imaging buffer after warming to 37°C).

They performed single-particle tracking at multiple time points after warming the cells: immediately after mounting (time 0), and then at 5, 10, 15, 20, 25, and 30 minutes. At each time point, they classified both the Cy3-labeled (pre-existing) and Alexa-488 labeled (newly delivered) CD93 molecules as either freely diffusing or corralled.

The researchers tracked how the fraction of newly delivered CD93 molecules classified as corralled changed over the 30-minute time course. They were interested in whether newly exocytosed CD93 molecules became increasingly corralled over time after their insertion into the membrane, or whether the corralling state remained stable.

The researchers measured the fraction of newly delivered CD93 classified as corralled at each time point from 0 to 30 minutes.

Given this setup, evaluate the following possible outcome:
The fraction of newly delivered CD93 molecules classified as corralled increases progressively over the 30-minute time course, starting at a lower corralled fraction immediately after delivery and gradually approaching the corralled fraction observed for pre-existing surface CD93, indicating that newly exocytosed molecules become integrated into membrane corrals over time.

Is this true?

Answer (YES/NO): YES